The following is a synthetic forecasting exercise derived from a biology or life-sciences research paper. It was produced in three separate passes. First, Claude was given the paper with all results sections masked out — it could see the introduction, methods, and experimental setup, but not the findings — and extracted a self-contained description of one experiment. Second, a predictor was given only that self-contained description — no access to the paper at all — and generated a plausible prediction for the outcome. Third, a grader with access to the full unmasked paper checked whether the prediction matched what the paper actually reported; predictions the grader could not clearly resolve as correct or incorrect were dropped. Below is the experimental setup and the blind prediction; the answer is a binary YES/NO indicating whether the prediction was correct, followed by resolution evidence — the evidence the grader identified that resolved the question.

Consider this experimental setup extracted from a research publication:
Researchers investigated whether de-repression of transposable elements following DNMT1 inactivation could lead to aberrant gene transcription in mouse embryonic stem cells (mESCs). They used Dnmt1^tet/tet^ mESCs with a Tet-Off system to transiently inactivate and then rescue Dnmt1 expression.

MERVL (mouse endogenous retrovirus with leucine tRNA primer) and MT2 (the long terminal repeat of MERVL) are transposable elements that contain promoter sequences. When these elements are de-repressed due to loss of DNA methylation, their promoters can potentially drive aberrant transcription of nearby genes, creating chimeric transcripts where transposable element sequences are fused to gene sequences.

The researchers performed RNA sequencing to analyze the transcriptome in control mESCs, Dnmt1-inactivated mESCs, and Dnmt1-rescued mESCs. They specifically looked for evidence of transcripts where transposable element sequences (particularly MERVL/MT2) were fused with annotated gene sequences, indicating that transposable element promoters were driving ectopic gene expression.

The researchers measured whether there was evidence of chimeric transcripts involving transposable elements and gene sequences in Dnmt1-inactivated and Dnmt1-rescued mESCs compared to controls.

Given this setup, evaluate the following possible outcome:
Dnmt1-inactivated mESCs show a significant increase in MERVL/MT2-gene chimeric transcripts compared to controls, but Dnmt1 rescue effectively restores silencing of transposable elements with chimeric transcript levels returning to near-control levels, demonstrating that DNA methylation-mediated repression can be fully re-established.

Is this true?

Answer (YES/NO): NO